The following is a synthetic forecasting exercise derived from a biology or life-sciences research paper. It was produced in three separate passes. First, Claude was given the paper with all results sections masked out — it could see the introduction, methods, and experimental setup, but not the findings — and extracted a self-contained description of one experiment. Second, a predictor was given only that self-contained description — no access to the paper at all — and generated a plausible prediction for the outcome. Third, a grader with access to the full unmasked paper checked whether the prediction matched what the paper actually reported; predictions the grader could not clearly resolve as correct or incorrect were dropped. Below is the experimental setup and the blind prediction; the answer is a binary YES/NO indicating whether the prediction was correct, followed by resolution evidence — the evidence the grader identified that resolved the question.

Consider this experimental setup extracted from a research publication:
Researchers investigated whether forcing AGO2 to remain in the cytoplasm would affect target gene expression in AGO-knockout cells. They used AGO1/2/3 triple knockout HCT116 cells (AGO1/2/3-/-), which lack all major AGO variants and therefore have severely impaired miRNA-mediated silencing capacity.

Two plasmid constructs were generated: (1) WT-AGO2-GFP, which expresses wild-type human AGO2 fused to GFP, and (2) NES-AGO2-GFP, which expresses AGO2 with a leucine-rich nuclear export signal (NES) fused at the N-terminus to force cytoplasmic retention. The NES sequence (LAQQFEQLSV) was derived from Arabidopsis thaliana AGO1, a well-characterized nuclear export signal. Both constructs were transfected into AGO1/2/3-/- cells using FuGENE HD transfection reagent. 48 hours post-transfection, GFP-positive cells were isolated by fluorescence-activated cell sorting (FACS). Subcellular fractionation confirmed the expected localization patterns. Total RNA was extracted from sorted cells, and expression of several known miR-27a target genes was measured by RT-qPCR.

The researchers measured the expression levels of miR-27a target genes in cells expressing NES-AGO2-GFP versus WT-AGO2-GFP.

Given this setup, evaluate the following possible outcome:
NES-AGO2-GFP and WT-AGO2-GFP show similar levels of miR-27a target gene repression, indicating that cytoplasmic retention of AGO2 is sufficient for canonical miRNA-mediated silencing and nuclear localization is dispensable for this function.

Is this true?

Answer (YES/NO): YES